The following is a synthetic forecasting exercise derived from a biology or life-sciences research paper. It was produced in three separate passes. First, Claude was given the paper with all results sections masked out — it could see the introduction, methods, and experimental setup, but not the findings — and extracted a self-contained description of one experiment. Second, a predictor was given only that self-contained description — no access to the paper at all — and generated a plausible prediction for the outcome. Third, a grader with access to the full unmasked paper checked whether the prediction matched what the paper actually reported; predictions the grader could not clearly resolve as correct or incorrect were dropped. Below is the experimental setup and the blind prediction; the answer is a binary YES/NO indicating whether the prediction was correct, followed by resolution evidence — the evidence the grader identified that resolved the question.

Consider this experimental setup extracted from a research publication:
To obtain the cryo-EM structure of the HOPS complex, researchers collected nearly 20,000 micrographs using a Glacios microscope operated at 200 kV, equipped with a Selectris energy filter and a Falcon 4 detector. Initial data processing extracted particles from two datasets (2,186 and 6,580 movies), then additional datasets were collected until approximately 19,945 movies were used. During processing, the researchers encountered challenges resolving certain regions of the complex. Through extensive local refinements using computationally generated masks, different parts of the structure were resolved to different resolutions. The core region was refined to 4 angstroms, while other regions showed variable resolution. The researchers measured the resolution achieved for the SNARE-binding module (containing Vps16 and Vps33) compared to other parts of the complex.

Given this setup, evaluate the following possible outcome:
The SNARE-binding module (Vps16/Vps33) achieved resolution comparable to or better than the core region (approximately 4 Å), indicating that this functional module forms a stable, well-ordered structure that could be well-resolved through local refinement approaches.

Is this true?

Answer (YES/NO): YES